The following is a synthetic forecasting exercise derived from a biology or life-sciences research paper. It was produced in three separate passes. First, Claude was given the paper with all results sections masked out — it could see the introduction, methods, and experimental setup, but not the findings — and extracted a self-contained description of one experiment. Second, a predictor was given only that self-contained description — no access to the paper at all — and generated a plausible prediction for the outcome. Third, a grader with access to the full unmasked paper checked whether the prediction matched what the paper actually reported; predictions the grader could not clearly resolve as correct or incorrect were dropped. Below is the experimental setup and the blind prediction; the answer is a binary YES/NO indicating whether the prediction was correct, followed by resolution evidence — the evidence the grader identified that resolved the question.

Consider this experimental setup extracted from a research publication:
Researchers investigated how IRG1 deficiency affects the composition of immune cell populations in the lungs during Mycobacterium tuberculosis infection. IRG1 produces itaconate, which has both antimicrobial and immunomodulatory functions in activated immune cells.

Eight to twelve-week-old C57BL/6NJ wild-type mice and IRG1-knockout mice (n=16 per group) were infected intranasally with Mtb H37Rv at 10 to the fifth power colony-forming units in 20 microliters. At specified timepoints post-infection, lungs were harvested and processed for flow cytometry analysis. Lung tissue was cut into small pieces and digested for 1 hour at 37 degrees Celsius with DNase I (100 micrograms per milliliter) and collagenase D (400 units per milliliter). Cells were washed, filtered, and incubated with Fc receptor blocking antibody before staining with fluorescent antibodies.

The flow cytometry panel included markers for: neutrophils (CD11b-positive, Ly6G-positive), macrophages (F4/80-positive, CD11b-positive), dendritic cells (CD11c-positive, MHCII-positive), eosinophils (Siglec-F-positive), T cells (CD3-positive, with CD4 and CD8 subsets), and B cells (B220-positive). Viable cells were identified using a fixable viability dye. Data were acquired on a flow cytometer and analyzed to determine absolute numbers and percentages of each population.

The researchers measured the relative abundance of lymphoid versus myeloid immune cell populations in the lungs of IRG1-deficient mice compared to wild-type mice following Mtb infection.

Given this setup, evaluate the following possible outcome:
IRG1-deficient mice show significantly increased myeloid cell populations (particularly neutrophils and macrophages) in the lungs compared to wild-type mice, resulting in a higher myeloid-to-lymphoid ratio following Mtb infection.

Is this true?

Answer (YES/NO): YES